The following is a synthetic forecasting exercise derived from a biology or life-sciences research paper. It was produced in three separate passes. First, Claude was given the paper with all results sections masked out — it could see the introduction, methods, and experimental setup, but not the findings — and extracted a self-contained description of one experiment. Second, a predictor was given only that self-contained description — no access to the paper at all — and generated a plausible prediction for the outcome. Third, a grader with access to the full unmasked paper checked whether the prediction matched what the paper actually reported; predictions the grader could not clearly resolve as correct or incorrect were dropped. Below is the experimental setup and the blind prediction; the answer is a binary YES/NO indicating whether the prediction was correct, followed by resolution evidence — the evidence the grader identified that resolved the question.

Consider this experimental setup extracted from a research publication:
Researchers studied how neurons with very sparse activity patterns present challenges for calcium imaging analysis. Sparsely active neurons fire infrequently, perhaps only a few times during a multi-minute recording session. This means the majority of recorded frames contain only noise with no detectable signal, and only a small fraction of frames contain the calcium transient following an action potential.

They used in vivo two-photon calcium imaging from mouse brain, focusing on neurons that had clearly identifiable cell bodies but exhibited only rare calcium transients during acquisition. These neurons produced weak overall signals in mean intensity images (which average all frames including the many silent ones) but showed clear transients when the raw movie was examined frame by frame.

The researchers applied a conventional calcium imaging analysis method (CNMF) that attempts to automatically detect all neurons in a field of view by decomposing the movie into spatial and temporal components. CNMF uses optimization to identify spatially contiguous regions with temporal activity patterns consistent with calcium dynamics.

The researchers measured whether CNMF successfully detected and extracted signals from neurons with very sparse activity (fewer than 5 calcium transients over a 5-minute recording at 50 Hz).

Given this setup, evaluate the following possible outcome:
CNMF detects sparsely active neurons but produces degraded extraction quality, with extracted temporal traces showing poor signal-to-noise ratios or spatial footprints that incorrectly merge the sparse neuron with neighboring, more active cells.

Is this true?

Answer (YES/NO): NO